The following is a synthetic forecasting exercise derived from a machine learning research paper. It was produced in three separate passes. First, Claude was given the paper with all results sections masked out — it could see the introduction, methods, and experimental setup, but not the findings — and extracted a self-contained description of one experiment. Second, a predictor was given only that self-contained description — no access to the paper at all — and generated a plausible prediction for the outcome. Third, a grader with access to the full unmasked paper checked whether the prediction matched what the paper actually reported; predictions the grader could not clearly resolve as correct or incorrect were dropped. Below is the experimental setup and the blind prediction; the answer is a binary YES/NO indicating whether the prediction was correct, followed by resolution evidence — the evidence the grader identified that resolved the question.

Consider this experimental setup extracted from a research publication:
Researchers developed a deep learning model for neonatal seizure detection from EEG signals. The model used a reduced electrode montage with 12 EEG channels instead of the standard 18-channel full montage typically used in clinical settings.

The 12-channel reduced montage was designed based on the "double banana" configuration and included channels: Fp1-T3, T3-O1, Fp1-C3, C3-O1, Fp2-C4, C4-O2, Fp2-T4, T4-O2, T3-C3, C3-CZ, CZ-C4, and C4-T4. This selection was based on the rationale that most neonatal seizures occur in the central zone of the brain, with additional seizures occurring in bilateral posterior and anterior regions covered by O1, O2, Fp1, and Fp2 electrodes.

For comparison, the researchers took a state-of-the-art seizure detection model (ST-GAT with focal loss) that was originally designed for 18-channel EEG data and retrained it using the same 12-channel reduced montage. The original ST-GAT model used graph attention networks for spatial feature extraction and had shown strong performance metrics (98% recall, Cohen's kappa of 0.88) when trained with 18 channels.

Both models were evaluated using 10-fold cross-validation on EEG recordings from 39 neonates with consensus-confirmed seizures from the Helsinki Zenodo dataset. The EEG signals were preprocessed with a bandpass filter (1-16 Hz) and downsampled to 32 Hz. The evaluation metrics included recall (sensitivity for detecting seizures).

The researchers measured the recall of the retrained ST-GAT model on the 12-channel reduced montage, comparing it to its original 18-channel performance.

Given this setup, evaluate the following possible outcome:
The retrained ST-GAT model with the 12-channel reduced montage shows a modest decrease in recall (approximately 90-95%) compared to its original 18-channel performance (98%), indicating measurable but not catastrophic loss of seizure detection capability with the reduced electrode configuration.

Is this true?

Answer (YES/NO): NO